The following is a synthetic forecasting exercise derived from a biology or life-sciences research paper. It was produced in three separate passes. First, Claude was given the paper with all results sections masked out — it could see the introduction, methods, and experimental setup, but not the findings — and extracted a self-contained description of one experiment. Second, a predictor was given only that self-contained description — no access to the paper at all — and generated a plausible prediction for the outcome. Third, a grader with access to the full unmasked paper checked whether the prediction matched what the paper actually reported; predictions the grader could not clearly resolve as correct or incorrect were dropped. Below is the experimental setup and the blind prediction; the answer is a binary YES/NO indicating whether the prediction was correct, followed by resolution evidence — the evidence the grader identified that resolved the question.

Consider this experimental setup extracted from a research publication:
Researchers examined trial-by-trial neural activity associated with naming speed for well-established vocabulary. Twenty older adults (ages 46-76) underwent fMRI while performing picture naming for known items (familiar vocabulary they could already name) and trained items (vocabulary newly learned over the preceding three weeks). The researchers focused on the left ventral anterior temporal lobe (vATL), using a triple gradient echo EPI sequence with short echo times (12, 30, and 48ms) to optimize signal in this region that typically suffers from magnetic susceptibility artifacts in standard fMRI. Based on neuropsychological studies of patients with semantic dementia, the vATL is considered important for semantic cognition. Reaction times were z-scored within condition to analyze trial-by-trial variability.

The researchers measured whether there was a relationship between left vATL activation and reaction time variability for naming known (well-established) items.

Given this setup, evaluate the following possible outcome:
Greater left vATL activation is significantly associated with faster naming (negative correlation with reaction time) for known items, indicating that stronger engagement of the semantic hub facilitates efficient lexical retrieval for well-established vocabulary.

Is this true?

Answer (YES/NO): NO